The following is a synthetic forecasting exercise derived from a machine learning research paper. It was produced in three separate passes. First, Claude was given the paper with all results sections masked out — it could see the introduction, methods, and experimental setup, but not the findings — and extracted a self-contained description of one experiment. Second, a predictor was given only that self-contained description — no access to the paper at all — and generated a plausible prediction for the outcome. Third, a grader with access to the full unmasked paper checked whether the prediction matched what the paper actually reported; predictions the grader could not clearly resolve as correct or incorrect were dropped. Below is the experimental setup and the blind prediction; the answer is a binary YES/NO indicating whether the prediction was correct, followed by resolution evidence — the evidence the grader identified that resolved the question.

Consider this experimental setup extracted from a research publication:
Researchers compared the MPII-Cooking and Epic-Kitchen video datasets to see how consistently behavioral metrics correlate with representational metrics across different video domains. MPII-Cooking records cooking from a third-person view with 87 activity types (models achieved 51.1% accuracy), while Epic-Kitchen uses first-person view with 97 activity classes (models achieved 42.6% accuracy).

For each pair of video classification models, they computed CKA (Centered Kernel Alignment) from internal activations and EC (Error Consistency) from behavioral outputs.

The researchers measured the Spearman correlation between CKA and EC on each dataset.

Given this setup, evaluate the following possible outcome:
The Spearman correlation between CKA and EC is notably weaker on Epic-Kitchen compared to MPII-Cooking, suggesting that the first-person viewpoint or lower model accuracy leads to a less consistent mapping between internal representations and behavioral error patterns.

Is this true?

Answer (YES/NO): NO